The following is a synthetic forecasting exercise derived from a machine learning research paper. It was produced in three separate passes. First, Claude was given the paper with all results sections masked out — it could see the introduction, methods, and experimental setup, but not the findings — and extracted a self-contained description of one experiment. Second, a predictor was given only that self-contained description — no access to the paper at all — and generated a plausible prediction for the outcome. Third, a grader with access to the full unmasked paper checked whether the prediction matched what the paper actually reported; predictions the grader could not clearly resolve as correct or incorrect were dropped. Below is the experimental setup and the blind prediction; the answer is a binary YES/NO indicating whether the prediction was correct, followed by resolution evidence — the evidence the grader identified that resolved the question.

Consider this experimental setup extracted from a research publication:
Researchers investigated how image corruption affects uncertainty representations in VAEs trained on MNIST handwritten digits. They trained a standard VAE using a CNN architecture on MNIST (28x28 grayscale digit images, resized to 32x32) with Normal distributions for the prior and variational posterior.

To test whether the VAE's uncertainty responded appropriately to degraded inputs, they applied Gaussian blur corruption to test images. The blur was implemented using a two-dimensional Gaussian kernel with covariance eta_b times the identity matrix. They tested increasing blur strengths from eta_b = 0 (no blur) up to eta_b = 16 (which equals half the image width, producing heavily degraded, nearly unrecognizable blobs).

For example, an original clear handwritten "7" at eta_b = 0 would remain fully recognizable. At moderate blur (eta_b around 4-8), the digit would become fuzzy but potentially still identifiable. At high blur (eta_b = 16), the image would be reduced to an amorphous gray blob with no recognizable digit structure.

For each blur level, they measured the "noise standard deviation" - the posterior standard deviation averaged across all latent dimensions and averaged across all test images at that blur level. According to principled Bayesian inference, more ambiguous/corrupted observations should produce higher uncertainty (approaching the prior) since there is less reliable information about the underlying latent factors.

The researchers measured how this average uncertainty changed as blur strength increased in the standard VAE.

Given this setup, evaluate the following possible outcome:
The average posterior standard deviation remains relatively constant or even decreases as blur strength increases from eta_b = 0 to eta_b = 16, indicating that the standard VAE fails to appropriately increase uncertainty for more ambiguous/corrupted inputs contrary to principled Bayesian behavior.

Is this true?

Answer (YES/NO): YES